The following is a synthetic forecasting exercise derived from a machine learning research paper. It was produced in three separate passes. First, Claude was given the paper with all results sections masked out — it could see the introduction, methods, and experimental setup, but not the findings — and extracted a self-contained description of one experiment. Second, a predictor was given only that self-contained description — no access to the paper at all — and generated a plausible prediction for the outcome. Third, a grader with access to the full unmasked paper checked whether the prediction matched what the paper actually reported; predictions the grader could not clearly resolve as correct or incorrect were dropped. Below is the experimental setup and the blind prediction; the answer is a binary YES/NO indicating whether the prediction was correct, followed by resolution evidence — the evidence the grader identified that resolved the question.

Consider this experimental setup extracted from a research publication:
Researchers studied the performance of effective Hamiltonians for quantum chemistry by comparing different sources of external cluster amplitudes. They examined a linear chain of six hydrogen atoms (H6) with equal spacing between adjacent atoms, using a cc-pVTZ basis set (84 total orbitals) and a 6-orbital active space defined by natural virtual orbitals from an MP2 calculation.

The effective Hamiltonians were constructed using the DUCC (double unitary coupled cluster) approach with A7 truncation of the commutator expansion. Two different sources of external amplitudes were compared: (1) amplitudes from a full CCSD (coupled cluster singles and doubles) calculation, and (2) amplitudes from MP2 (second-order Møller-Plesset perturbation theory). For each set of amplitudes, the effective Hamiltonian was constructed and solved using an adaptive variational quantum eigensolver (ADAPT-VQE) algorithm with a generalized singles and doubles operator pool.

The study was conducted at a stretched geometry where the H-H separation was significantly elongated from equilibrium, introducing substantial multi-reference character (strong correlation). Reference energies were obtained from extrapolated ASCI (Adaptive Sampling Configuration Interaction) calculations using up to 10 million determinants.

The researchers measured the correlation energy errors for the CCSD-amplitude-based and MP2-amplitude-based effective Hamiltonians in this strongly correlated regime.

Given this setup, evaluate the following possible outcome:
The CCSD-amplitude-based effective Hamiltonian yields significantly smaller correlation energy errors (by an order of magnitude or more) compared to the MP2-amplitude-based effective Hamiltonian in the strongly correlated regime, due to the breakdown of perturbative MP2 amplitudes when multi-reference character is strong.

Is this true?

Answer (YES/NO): NO